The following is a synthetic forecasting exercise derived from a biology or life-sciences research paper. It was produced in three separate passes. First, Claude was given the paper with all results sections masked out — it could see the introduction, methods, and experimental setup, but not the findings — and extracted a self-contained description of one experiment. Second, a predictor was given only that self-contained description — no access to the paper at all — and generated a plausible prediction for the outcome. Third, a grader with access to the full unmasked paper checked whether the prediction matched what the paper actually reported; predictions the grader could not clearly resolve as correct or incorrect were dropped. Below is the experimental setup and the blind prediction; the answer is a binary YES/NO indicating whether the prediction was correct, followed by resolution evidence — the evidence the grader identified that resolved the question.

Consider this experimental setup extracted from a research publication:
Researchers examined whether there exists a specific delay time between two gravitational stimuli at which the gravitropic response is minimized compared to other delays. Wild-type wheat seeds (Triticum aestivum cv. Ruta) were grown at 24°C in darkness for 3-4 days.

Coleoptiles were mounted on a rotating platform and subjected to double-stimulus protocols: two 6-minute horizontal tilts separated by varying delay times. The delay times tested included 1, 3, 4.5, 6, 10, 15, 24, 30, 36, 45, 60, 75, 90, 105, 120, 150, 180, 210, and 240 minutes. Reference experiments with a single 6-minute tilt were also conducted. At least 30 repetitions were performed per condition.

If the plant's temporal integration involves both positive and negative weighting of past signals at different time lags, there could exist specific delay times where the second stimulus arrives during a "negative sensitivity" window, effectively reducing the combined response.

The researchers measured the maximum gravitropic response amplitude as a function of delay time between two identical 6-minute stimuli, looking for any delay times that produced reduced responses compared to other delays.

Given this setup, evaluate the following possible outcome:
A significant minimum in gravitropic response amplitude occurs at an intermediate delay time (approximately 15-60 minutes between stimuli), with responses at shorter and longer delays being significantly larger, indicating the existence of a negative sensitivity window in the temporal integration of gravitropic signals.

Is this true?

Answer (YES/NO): NO